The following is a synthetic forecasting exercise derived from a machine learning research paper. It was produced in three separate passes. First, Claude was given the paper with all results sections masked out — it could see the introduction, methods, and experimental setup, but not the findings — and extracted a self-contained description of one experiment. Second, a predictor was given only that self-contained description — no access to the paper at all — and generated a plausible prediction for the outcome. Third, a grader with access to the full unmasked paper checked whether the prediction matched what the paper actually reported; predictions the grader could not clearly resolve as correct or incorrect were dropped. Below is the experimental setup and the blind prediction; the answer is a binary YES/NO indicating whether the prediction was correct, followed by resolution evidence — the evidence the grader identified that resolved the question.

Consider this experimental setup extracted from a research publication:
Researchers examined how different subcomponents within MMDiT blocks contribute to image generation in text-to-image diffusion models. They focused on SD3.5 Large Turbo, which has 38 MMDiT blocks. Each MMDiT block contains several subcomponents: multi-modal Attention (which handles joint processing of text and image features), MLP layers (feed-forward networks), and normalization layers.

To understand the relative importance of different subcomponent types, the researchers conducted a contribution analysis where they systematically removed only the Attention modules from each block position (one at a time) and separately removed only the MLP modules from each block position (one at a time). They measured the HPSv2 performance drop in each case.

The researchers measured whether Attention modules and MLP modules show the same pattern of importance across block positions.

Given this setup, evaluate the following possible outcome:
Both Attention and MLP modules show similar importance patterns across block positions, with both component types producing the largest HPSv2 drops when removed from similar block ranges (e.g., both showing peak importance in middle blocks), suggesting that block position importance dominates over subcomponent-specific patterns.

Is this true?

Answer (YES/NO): NO